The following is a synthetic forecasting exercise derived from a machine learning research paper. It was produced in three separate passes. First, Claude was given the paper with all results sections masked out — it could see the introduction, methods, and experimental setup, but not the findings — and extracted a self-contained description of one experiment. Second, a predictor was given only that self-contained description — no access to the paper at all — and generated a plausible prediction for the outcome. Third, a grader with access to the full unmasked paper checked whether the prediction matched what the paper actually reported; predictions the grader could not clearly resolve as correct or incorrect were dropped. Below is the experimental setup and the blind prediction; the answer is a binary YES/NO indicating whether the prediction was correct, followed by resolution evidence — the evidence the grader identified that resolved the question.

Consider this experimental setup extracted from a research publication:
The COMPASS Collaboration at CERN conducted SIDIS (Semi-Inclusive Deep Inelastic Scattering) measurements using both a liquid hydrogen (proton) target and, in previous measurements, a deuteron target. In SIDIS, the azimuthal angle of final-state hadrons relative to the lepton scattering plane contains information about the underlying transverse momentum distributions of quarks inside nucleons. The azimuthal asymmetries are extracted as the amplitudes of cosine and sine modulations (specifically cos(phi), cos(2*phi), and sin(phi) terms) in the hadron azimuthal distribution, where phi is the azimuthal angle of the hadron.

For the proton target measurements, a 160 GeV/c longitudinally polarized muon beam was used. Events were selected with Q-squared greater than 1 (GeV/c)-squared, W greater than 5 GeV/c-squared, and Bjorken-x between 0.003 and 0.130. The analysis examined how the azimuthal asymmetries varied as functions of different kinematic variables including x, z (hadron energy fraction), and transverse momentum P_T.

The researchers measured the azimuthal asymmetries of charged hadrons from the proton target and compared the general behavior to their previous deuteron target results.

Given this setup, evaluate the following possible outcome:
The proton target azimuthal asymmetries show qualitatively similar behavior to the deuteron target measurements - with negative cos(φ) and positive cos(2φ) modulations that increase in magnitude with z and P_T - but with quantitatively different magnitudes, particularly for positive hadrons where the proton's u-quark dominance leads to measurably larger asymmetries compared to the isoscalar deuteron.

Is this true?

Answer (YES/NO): NO